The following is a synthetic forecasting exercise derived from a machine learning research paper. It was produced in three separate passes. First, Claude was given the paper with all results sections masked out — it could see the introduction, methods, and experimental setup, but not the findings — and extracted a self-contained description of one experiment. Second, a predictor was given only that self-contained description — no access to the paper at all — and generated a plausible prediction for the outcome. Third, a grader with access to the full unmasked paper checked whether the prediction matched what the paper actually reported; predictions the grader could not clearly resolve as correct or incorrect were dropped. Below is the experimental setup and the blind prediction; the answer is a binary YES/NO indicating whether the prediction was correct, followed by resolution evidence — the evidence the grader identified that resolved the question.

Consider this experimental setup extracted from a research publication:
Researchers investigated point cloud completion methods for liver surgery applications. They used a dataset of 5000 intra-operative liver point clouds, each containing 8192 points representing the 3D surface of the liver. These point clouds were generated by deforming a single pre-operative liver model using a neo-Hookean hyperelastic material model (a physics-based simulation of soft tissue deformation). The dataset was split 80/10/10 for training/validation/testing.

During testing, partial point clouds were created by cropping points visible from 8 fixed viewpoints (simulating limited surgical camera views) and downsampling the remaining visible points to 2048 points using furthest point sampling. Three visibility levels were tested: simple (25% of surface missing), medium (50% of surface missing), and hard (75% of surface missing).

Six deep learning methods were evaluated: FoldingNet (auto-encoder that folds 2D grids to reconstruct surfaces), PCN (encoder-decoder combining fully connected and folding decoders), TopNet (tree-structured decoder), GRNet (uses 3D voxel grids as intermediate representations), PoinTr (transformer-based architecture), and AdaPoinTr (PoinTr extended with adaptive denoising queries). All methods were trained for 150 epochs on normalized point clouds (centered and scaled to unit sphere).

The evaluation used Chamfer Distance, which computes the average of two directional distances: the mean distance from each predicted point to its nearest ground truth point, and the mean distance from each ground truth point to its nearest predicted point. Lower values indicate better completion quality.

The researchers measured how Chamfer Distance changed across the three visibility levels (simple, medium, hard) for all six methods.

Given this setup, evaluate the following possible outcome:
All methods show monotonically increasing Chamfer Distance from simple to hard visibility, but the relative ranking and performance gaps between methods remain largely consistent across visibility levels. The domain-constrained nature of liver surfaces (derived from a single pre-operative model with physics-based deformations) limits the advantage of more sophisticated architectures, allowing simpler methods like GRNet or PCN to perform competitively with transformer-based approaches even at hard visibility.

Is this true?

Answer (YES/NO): NO